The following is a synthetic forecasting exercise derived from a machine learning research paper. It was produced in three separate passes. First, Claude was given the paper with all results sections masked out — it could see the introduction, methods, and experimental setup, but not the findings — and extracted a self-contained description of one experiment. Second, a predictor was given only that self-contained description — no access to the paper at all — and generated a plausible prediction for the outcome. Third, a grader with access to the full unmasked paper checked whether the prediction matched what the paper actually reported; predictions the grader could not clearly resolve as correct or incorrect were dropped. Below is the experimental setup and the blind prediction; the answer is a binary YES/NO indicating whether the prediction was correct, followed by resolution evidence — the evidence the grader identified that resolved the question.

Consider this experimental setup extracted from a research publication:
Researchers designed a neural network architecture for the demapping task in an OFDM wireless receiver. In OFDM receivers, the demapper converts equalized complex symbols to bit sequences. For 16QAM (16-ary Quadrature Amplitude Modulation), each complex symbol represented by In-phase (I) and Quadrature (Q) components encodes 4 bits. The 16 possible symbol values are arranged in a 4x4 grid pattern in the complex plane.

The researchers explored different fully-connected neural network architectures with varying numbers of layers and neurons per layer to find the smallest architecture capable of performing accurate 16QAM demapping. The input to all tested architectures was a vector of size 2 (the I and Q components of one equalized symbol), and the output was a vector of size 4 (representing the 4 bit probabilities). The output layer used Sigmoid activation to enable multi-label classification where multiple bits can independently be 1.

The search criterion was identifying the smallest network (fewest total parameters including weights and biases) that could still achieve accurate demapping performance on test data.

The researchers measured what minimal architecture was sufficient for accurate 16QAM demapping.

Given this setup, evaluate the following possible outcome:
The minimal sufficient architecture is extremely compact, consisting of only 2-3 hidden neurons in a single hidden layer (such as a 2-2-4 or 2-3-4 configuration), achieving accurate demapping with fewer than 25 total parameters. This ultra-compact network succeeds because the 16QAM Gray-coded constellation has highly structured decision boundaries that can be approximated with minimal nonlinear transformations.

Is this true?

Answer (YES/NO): NO